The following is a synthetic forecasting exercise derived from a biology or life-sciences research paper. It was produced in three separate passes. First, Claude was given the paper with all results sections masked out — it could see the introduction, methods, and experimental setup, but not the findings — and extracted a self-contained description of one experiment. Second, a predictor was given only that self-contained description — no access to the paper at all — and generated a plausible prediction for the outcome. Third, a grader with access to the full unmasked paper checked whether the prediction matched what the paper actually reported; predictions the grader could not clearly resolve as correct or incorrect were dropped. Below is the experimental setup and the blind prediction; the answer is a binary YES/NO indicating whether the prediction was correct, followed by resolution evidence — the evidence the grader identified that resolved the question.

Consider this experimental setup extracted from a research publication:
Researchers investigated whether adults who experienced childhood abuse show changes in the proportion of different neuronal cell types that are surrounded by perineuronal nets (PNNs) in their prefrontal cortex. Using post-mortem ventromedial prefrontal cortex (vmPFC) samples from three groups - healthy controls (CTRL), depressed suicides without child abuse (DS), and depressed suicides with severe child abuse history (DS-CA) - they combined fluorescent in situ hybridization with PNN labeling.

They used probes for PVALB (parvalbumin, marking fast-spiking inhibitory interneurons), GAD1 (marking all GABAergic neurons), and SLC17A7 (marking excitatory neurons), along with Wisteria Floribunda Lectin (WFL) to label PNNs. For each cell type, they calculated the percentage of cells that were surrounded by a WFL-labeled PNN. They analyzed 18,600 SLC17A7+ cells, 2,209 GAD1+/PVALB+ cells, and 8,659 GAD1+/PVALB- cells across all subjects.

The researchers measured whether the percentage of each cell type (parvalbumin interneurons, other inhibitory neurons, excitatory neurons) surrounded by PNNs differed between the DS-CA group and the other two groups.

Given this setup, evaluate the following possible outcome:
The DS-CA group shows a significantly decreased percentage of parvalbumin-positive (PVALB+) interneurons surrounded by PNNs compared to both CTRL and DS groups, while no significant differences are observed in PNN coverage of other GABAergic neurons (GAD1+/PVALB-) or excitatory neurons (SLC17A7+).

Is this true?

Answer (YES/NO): NO